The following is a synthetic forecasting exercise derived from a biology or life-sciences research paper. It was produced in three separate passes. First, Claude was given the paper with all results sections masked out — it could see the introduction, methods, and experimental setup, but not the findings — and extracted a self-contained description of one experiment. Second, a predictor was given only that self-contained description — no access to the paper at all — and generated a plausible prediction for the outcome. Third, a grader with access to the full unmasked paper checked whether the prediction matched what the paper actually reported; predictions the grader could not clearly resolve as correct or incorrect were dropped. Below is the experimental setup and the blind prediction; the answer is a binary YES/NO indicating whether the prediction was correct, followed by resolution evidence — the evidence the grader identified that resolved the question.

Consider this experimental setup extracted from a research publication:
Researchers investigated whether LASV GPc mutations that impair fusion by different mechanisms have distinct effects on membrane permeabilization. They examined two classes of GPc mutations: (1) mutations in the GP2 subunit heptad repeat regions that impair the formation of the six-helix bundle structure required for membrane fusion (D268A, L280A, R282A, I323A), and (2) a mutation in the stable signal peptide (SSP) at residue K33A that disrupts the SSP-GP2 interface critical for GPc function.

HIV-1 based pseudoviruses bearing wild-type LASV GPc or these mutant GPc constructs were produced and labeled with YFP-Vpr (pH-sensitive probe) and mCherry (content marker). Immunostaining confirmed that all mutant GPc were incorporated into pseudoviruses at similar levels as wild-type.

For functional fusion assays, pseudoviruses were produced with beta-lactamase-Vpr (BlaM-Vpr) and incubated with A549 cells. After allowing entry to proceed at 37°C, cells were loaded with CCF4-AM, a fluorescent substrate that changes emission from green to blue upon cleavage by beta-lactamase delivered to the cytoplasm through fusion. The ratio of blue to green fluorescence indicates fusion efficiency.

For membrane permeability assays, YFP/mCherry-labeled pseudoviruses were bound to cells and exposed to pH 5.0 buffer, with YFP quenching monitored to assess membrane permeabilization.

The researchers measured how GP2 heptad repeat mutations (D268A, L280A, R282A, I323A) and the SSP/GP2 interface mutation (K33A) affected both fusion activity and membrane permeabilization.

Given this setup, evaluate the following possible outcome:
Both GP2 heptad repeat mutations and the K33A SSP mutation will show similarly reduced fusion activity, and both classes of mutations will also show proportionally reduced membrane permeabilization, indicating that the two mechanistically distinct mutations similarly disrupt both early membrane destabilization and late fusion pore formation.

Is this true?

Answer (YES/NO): NO